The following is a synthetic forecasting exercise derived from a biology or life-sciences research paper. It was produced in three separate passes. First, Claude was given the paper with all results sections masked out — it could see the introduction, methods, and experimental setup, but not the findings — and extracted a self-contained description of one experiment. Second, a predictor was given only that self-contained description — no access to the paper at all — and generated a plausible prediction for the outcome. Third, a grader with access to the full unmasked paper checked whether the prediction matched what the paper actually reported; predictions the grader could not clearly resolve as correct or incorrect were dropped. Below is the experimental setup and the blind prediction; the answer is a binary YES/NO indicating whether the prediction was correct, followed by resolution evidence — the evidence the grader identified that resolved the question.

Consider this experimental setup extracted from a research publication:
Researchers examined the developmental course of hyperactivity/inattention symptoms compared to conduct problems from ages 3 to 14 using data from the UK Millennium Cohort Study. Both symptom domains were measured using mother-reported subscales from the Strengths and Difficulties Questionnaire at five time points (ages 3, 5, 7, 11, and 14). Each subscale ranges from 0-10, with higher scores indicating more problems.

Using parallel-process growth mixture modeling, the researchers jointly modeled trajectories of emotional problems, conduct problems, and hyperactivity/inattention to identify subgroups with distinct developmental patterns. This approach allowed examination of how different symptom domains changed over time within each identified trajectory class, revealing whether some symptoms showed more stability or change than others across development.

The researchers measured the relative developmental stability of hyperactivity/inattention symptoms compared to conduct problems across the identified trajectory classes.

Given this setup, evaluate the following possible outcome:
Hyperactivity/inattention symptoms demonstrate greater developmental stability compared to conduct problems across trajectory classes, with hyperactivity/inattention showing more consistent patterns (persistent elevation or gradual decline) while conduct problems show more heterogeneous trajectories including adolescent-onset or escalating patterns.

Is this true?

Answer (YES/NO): NO